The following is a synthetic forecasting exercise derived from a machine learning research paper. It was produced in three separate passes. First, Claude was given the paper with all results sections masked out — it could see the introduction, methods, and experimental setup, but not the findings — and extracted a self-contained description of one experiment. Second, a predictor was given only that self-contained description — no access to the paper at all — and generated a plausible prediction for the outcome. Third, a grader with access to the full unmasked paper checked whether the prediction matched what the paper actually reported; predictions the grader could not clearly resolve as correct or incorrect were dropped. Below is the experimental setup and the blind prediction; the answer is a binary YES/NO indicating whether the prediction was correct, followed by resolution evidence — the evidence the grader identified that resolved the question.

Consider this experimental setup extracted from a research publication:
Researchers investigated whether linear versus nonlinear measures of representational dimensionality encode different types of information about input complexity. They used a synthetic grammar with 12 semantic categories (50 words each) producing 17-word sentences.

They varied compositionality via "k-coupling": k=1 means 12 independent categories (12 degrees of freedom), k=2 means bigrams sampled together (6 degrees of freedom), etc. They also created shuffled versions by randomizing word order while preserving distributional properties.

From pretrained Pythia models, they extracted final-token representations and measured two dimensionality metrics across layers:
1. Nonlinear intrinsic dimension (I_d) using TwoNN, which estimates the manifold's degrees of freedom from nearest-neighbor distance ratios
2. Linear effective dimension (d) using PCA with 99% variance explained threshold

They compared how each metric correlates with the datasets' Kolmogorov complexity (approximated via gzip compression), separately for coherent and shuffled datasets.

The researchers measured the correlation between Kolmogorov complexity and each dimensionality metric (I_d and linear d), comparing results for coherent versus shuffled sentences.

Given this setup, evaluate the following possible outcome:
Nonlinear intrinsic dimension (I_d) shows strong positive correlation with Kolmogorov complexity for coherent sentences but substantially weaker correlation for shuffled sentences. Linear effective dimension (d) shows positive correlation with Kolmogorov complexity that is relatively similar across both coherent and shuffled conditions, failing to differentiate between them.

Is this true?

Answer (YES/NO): NO